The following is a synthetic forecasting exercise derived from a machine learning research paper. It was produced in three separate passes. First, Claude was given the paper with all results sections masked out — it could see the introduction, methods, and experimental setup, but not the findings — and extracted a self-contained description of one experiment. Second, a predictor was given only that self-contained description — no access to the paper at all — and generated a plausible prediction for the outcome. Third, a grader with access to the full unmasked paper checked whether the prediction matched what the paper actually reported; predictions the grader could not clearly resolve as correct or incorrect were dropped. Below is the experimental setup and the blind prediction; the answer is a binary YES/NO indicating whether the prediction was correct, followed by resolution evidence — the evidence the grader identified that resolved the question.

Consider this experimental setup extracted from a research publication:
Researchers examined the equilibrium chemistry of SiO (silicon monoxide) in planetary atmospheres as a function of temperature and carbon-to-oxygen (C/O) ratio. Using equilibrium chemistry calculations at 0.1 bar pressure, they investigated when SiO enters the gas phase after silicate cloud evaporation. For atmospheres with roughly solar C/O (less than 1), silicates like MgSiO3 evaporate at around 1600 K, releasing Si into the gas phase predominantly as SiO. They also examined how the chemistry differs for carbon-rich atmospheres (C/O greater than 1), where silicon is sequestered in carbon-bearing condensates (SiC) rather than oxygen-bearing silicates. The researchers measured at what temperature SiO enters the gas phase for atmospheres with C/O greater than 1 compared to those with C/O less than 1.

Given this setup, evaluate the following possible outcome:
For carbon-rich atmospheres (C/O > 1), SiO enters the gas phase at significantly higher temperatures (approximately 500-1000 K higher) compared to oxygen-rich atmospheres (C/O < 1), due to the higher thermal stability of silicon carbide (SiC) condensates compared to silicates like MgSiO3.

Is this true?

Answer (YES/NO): NO